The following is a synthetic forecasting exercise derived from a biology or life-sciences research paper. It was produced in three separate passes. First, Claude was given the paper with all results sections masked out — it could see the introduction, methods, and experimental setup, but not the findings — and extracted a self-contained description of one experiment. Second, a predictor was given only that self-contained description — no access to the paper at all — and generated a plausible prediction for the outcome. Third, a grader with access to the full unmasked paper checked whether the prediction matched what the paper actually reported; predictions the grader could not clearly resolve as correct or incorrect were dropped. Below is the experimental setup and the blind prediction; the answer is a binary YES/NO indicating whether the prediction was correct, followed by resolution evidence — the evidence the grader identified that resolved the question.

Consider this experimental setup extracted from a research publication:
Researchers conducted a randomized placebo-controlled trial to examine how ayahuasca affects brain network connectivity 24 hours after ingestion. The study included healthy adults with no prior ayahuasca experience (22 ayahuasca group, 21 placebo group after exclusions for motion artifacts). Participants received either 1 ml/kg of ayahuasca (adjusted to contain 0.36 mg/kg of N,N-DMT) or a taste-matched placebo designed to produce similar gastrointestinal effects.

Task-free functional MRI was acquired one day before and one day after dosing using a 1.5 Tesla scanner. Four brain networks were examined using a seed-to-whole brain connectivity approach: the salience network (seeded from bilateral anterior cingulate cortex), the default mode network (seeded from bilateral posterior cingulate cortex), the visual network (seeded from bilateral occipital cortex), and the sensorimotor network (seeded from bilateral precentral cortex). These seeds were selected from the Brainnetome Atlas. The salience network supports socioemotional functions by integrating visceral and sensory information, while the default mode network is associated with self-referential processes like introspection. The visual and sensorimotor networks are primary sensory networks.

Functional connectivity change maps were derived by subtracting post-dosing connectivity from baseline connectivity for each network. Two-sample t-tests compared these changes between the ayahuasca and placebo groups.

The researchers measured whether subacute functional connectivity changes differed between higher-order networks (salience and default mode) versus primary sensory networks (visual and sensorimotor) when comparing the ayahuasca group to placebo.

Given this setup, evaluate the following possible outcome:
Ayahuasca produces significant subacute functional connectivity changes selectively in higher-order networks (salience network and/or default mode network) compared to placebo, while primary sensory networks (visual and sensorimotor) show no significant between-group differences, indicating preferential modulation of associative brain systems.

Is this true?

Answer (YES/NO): YES